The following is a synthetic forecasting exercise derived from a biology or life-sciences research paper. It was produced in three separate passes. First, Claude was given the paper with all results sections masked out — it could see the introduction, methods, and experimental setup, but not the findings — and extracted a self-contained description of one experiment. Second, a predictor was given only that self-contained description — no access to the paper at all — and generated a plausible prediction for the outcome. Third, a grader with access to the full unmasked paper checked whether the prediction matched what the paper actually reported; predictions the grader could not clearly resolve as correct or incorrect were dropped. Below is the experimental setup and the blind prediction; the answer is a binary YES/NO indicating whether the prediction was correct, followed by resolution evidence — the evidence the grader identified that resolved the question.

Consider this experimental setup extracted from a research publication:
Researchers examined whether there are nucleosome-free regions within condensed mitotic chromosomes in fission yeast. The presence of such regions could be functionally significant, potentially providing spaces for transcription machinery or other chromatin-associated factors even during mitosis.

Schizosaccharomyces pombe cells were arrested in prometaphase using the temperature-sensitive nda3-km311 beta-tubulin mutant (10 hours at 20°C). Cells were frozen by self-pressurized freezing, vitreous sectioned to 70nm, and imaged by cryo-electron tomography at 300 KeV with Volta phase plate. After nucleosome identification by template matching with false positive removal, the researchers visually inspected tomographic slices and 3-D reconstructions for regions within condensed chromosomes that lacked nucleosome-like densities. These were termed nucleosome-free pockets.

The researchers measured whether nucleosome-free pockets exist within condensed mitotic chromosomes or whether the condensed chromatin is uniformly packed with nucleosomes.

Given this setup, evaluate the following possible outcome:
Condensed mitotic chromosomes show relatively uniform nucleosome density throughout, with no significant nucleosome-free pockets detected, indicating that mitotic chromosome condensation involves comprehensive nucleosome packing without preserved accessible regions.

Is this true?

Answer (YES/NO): NO